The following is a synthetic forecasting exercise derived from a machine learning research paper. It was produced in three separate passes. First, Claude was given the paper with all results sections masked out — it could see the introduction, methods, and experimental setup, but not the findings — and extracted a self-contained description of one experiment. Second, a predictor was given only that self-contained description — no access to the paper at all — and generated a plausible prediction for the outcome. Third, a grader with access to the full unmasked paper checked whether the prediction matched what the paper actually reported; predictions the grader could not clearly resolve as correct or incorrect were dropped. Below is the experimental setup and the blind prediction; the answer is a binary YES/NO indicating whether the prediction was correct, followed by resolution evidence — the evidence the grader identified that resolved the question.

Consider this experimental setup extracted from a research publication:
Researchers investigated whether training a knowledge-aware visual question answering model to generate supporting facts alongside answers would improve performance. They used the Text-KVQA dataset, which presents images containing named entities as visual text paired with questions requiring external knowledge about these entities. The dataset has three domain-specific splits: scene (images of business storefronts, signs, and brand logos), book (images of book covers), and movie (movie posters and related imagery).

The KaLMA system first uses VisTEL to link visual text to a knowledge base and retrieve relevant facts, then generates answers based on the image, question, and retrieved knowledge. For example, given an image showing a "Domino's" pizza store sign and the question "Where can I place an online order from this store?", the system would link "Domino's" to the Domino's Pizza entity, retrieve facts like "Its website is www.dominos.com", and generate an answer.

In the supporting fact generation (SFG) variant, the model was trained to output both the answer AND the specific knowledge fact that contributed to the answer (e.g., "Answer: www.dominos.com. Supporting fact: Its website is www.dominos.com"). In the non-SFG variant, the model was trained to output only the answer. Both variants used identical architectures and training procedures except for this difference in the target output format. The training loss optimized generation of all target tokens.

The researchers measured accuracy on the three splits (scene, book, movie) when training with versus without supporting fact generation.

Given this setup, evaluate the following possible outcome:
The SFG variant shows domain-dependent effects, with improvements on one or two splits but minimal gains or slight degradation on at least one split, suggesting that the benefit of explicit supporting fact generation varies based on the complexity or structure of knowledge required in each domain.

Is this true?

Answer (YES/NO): YES